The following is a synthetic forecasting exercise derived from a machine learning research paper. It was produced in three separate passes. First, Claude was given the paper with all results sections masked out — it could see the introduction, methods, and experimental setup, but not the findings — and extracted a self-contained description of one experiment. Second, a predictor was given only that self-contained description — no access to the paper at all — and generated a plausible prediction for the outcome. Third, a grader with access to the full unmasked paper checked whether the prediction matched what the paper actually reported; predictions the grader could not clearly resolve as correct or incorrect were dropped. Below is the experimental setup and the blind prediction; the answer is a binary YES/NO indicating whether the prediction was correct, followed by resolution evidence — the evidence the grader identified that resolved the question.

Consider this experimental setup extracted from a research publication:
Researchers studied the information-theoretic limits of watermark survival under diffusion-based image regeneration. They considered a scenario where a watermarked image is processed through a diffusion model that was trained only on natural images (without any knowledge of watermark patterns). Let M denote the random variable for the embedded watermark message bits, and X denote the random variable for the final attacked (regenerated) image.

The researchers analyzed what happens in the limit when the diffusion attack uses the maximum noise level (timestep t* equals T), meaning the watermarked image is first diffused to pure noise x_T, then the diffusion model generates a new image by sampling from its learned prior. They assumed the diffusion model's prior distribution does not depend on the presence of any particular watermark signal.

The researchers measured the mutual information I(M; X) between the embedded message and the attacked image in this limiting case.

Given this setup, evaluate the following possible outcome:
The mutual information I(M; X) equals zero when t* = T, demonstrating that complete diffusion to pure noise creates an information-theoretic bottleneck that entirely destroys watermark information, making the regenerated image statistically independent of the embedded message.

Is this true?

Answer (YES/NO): YES